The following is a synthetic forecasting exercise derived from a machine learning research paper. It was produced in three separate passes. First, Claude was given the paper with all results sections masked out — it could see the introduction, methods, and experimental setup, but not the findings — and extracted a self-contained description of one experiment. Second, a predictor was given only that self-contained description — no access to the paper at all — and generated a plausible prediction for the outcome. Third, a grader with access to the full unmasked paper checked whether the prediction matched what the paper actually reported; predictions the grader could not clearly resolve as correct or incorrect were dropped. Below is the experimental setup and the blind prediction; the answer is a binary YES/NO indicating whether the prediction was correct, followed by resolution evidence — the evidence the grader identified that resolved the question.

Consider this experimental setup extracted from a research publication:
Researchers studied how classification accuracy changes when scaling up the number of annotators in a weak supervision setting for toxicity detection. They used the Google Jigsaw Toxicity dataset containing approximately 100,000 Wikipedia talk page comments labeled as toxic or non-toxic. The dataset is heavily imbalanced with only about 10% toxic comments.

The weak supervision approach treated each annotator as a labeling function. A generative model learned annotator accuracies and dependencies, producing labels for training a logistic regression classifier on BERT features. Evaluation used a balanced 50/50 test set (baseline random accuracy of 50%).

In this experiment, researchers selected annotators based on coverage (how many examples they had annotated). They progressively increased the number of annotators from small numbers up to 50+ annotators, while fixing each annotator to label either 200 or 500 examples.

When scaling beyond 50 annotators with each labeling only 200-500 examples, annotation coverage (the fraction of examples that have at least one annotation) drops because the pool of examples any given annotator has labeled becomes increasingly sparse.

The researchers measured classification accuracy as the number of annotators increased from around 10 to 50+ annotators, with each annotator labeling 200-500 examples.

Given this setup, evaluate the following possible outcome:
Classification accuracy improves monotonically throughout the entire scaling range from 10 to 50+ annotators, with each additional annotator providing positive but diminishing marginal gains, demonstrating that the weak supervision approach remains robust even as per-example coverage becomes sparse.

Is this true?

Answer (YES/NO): NO